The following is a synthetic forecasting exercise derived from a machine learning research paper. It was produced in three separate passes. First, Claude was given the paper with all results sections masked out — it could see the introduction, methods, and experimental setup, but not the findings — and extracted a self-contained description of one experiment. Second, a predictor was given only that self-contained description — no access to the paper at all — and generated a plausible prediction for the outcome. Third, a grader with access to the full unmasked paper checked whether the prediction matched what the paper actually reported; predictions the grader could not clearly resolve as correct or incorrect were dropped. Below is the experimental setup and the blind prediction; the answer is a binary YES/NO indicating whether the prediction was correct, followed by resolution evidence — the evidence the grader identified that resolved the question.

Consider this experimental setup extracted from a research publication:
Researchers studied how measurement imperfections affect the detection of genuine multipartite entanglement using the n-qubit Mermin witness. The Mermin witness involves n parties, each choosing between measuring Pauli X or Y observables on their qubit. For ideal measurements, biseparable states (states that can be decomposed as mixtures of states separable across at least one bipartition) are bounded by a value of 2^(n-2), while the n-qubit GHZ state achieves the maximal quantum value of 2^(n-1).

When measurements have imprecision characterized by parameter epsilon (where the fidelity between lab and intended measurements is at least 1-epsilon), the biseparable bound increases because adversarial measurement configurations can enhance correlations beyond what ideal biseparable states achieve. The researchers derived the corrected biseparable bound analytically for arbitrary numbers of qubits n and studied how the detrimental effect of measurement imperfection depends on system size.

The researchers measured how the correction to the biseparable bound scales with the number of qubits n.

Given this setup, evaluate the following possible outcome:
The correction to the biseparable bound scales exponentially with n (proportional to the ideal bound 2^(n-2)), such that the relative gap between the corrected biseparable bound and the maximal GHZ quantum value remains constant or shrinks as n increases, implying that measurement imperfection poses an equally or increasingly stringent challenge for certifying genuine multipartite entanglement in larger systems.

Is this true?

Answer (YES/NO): YES